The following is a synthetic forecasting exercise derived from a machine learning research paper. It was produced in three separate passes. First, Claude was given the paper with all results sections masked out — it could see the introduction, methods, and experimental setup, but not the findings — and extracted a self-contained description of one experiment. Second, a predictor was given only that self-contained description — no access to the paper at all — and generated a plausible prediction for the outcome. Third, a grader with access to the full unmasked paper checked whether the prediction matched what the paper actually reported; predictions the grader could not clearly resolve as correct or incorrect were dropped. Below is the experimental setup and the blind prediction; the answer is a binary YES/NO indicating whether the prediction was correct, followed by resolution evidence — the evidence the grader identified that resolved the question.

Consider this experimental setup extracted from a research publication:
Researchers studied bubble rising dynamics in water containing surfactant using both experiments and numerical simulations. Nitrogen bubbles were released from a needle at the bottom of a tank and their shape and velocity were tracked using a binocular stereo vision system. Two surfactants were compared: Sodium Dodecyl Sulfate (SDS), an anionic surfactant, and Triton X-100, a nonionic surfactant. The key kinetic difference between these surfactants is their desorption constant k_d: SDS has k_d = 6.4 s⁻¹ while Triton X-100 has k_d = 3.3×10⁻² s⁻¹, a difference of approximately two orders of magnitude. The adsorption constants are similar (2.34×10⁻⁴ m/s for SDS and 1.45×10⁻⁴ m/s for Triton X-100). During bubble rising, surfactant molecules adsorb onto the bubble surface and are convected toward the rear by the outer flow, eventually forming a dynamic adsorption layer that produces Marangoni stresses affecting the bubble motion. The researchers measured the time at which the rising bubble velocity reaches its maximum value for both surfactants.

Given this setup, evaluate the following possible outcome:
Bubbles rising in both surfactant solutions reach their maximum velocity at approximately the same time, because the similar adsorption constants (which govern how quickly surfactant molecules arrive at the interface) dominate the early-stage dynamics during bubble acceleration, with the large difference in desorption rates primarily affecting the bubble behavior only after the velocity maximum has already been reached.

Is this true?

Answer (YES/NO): NO